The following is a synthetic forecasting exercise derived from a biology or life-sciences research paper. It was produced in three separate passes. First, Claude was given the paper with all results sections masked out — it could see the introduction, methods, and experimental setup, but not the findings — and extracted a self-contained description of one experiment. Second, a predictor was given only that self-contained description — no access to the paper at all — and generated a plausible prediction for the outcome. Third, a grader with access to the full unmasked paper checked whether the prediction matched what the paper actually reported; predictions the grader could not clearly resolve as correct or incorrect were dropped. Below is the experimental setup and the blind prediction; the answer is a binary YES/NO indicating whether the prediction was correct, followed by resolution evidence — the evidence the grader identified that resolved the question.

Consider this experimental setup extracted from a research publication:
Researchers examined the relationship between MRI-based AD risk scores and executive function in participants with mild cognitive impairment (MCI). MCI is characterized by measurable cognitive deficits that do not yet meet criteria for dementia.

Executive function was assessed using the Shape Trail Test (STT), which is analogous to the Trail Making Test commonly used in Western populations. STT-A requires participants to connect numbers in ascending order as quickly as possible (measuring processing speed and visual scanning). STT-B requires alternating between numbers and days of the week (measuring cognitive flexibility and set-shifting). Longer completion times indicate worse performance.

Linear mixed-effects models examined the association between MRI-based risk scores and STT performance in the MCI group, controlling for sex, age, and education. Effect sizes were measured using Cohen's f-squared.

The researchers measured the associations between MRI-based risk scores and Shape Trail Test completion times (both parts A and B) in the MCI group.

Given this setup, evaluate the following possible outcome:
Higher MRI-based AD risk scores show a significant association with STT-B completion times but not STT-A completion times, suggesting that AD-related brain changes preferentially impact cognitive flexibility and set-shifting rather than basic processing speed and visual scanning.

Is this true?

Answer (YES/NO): NO